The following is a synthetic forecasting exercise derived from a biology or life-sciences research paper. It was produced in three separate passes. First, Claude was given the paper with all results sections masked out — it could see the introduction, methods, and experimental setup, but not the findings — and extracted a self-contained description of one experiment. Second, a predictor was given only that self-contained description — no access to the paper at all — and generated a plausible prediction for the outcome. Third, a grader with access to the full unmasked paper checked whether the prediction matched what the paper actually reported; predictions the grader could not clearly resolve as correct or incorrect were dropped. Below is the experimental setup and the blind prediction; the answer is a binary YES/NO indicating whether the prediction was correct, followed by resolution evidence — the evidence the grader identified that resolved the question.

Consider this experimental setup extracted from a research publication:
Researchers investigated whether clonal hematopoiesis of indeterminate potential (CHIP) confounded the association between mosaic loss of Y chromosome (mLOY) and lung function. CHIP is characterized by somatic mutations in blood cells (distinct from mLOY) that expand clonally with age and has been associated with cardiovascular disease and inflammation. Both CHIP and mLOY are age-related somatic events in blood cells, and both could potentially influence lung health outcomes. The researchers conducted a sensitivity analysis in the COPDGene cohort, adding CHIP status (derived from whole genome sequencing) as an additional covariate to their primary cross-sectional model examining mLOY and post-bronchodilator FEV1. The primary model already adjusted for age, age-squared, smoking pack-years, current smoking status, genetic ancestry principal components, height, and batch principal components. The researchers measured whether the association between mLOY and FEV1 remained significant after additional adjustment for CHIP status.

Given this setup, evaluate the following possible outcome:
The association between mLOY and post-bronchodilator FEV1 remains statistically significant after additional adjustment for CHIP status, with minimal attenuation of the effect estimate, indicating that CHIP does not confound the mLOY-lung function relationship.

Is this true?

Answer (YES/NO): YES